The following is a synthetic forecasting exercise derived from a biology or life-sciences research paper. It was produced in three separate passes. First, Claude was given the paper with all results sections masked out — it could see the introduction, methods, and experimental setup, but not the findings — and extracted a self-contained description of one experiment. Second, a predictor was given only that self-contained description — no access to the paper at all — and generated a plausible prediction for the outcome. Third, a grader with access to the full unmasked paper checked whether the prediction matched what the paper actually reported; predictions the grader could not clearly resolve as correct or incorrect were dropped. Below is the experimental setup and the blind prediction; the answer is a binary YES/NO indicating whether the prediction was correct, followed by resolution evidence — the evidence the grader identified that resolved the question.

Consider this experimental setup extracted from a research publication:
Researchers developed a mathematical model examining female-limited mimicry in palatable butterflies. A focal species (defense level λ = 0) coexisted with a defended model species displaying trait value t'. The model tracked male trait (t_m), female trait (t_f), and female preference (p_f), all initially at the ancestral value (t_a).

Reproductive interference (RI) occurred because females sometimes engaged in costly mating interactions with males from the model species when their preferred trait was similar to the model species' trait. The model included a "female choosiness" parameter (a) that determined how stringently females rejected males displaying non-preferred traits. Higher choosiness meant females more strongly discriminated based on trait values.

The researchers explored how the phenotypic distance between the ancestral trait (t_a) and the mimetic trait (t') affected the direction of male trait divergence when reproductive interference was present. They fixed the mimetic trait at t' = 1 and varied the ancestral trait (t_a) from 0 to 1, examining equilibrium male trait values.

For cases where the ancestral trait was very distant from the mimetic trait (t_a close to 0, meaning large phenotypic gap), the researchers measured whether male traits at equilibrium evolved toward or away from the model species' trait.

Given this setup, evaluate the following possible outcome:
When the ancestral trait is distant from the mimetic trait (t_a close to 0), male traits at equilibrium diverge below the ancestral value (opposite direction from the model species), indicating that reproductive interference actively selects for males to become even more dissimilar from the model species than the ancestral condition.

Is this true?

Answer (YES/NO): NO